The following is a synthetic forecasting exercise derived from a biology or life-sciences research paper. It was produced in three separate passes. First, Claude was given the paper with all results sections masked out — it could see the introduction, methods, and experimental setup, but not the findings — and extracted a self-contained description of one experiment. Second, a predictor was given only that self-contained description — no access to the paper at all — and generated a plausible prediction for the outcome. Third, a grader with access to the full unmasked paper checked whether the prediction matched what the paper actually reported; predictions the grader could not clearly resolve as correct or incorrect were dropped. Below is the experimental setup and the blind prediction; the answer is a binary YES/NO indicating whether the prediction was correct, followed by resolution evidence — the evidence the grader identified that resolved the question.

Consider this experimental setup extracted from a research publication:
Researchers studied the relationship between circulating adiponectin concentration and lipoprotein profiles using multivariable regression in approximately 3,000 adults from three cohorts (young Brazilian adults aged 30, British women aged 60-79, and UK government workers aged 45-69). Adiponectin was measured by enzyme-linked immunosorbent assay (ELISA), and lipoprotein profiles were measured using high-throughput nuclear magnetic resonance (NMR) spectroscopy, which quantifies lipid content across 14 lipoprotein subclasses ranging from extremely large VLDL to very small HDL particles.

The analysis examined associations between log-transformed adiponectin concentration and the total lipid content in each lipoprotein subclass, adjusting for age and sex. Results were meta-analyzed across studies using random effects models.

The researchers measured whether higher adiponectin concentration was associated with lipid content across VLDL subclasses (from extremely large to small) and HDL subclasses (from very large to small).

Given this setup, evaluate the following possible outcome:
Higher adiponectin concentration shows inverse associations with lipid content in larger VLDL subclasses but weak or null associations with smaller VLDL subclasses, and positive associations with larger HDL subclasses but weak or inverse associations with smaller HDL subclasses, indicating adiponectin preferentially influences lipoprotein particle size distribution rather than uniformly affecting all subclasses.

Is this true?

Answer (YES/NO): NO